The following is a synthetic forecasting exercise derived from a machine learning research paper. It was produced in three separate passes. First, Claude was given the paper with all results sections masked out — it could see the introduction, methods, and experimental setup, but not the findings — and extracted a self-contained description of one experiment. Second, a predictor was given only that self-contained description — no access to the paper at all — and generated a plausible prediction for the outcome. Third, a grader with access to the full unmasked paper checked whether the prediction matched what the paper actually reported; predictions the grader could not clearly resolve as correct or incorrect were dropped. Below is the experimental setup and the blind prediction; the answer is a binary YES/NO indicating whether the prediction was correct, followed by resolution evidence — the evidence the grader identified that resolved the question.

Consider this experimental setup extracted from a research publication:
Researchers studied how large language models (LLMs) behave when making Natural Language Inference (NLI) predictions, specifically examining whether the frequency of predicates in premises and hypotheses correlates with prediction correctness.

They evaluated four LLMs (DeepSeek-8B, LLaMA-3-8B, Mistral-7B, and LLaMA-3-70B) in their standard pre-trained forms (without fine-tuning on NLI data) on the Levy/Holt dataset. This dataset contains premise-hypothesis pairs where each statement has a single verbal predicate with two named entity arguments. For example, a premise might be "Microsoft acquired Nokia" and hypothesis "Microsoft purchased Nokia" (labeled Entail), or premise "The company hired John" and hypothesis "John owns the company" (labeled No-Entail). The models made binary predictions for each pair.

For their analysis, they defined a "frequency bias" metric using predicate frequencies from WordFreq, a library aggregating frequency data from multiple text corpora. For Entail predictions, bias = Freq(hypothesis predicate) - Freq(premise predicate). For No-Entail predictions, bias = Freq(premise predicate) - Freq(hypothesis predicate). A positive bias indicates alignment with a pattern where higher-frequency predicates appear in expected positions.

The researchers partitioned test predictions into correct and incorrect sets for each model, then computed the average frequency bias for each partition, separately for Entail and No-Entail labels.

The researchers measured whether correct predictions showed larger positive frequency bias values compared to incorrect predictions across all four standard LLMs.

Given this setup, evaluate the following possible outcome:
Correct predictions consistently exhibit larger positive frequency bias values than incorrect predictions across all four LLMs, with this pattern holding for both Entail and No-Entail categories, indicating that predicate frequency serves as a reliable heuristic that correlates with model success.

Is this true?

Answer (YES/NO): YES